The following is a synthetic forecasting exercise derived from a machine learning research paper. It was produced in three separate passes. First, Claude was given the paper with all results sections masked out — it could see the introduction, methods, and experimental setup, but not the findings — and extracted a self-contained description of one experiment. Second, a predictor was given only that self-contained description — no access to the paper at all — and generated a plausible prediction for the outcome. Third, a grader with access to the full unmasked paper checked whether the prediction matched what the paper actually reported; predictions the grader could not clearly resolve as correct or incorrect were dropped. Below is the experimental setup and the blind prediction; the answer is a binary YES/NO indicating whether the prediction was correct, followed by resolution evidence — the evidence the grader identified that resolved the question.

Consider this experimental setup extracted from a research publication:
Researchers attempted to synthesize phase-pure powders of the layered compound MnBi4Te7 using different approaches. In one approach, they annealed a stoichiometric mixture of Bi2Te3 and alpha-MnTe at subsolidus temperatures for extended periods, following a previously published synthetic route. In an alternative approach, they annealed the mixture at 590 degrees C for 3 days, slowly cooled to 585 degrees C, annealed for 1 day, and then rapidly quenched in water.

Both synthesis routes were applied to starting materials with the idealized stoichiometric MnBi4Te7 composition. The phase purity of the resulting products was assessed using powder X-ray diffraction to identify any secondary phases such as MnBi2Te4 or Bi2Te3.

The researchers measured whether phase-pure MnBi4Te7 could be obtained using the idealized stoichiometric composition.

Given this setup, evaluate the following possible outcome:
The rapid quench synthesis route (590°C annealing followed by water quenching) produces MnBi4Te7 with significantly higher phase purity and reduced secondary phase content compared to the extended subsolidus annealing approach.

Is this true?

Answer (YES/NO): YES